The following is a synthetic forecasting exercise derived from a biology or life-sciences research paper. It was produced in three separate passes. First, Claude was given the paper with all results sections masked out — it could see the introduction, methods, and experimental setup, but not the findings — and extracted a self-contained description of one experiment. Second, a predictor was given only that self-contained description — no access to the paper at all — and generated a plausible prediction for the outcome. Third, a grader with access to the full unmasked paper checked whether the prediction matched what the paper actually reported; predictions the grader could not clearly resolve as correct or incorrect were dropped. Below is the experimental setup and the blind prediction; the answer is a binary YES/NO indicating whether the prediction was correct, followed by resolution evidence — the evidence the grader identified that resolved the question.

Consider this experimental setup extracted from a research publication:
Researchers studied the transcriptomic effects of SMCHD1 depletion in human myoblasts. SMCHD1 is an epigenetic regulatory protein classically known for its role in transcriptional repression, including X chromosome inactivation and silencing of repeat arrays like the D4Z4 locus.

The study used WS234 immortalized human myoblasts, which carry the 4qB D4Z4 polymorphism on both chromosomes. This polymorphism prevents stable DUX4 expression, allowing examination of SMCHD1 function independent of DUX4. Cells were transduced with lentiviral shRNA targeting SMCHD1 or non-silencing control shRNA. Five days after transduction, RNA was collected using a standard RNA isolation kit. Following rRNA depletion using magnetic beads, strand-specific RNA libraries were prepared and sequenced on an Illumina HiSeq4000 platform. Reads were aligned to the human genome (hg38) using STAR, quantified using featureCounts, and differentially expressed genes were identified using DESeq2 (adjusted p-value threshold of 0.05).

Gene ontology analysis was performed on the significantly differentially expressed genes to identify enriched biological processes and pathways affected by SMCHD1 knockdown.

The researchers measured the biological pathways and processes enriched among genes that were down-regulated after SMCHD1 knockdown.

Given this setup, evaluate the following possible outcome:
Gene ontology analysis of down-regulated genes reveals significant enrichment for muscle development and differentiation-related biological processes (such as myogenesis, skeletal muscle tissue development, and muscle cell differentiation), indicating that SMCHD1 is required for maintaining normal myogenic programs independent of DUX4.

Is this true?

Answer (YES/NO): NO